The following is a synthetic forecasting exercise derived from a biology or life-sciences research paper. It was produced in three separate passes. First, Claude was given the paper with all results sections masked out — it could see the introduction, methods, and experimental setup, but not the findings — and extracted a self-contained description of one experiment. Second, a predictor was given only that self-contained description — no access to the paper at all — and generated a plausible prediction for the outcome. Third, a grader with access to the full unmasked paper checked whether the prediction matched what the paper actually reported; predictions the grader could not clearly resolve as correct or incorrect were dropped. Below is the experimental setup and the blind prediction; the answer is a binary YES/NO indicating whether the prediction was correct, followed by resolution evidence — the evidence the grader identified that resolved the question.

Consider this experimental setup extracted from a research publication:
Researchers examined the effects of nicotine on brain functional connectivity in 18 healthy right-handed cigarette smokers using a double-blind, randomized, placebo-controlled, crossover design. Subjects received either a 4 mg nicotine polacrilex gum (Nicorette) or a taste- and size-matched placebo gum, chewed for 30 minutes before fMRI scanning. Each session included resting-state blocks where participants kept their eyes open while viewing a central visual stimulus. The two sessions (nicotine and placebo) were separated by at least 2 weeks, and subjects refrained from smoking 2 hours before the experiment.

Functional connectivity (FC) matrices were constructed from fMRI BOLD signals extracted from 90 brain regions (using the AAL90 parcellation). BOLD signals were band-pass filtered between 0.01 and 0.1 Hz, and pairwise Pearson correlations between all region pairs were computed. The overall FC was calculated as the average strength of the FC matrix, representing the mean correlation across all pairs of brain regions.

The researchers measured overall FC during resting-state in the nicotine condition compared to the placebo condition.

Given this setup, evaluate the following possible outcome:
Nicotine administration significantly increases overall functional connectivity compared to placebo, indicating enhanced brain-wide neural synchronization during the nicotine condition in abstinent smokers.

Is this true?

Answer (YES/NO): NO